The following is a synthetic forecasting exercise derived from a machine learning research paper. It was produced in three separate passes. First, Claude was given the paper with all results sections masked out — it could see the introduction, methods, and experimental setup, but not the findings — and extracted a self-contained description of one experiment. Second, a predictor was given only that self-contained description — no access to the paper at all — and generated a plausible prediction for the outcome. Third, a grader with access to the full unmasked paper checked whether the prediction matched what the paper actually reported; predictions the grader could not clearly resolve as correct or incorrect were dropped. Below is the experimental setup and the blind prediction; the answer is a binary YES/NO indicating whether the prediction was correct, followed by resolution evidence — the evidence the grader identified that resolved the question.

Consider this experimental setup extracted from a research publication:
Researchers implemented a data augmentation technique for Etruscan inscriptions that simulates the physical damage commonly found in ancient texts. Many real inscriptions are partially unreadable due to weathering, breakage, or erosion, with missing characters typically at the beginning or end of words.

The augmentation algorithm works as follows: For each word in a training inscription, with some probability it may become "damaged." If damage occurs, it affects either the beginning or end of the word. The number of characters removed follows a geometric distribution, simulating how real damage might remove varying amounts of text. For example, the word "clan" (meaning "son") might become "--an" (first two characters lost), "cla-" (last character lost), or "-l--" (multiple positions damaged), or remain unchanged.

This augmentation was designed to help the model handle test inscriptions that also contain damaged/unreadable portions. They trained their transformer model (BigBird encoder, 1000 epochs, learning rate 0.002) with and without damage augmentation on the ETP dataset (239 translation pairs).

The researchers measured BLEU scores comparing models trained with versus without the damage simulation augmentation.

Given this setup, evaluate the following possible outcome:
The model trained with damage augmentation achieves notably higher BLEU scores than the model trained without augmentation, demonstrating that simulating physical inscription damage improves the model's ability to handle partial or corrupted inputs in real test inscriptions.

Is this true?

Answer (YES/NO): NO